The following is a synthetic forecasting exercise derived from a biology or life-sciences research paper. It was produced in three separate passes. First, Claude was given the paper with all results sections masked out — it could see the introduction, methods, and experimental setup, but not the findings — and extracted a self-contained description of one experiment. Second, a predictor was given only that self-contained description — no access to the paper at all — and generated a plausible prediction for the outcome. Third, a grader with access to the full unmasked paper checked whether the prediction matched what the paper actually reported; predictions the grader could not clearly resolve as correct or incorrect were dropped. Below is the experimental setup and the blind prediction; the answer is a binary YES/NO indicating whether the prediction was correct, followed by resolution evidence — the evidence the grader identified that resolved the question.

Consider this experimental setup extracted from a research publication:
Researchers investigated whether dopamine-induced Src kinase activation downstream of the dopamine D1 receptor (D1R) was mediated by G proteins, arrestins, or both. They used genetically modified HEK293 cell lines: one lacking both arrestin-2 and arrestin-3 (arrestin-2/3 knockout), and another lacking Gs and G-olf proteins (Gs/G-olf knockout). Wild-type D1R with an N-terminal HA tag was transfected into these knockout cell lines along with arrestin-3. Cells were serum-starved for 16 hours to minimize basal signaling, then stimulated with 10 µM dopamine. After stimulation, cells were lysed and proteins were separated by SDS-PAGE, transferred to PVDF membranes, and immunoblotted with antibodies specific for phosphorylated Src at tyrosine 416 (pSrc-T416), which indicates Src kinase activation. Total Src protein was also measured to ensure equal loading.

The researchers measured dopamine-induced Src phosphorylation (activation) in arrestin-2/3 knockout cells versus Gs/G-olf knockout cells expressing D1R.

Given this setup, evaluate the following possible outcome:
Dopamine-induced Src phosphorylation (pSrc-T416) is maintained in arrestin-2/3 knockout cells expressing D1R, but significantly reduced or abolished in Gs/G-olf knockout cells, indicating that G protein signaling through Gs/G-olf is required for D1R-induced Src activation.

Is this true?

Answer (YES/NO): NO